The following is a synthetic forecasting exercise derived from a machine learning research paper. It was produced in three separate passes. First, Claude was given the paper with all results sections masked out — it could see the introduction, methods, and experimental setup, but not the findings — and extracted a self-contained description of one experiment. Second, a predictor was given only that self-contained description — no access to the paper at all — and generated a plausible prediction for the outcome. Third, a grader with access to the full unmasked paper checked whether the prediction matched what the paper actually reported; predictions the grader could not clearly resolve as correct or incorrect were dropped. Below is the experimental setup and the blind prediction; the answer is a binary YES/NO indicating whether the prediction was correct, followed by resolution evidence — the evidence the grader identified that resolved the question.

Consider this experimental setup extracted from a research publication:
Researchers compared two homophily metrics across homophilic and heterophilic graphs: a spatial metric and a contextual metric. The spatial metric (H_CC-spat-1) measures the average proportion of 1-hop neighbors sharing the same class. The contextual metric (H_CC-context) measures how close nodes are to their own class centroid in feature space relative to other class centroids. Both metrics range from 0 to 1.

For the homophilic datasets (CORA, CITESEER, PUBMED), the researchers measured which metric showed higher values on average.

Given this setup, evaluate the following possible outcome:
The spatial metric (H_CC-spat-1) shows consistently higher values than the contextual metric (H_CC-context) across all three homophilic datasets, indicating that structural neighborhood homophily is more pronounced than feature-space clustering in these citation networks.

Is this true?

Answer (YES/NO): YES